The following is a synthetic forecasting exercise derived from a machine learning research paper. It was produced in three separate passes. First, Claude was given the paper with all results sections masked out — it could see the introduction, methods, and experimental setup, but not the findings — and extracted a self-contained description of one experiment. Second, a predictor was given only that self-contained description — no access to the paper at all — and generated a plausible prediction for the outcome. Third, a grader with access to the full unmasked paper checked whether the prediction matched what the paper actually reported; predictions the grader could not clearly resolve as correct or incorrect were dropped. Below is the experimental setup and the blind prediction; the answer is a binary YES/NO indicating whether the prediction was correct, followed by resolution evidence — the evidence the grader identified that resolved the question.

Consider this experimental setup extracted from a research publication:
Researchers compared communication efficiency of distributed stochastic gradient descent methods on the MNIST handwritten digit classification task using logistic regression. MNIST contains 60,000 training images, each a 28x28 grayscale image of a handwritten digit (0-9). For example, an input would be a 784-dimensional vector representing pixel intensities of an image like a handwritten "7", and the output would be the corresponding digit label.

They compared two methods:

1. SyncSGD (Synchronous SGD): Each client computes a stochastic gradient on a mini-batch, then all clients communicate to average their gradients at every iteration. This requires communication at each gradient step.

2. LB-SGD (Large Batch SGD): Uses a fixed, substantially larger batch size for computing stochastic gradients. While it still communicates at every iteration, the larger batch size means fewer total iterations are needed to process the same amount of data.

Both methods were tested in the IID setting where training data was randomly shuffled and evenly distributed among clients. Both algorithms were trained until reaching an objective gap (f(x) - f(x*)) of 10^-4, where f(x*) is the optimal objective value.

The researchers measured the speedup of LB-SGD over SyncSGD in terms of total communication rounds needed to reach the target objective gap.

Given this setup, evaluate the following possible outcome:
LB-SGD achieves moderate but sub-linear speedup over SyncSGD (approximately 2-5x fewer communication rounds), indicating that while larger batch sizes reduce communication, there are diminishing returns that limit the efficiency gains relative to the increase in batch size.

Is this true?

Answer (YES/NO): YES